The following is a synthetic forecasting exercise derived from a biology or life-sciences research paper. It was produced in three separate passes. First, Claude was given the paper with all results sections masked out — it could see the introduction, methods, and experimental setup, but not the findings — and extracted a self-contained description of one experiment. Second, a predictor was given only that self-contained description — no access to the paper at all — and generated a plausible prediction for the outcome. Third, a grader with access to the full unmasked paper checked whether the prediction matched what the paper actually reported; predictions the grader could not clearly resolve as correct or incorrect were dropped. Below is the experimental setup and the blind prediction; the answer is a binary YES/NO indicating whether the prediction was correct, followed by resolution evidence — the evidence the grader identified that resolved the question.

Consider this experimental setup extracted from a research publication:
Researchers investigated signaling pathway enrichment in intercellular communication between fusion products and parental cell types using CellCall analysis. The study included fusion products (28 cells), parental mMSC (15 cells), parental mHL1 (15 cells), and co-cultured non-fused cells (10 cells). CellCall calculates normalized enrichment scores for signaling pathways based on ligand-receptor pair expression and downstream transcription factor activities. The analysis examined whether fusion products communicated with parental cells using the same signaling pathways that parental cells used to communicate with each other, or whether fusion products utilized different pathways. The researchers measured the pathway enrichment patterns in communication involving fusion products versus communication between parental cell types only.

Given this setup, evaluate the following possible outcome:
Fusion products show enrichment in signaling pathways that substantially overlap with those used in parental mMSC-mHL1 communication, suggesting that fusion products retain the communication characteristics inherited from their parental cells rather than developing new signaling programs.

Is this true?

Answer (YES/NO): NO